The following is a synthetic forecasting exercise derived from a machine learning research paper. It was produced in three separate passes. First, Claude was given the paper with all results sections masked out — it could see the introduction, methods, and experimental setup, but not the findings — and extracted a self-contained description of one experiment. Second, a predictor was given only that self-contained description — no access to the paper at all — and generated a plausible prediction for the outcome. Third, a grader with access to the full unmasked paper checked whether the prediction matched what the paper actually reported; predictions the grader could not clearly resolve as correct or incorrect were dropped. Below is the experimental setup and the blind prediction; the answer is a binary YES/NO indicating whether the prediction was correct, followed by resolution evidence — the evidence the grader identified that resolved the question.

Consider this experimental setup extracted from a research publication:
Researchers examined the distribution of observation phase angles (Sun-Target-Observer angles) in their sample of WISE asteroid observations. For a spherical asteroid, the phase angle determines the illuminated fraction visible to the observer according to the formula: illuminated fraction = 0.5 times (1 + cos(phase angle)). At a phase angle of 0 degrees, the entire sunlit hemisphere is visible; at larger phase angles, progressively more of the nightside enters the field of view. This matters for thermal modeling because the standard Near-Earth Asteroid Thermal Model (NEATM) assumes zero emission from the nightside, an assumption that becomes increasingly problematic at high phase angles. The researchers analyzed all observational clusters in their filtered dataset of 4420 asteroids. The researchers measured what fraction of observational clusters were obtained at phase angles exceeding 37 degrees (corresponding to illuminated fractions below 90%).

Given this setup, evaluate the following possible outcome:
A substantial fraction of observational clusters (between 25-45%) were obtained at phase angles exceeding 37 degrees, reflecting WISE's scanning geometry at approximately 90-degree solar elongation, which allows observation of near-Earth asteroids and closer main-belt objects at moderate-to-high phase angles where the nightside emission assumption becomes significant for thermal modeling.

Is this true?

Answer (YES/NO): NO